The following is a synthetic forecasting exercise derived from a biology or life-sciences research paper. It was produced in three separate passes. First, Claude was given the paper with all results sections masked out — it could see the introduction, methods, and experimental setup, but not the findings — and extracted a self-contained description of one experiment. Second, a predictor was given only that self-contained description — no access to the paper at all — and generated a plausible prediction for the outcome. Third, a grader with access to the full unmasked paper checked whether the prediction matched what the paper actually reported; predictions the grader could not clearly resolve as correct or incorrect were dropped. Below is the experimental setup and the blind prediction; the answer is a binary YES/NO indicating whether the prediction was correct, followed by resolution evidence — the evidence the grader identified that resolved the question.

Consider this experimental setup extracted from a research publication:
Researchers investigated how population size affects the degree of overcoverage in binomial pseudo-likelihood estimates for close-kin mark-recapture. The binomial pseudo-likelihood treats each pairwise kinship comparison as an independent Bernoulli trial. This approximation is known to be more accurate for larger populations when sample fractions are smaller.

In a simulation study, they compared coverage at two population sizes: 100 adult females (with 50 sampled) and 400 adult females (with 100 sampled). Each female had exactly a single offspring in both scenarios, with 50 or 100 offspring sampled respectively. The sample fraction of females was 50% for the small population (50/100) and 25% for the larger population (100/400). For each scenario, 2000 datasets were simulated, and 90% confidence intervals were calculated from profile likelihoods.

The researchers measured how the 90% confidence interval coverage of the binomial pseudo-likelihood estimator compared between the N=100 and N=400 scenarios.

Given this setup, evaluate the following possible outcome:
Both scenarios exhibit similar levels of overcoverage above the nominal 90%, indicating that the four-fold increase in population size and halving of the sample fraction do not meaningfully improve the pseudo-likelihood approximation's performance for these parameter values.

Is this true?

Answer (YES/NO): NO